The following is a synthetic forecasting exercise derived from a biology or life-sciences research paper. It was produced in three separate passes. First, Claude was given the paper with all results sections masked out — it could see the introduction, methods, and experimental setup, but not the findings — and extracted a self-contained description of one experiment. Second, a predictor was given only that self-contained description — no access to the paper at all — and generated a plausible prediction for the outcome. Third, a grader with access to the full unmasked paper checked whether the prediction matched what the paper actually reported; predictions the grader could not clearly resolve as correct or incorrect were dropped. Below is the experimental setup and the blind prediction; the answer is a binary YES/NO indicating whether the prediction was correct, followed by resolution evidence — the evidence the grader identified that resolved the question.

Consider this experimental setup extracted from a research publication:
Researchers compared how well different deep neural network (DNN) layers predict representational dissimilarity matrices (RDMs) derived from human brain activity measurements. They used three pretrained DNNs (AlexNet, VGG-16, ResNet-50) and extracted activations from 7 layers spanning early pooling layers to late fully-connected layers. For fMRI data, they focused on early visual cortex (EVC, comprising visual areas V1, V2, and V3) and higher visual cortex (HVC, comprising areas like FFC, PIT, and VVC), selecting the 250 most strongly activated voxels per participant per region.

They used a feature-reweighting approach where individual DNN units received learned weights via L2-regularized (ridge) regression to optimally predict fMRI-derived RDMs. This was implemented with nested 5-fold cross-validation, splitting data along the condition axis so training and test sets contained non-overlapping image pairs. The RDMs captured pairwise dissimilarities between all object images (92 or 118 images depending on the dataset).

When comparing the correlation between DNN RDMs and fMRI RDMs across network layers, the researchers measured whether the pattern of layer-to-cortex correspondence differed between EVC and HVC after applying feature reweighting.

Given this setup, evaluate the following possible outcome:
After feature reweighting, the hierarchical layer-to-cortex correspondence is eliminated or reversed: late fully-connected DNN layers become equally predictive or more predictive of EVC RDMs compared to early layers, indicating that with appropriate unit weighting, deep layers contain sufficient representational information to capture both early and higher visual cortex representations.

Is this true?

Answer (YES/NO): YES